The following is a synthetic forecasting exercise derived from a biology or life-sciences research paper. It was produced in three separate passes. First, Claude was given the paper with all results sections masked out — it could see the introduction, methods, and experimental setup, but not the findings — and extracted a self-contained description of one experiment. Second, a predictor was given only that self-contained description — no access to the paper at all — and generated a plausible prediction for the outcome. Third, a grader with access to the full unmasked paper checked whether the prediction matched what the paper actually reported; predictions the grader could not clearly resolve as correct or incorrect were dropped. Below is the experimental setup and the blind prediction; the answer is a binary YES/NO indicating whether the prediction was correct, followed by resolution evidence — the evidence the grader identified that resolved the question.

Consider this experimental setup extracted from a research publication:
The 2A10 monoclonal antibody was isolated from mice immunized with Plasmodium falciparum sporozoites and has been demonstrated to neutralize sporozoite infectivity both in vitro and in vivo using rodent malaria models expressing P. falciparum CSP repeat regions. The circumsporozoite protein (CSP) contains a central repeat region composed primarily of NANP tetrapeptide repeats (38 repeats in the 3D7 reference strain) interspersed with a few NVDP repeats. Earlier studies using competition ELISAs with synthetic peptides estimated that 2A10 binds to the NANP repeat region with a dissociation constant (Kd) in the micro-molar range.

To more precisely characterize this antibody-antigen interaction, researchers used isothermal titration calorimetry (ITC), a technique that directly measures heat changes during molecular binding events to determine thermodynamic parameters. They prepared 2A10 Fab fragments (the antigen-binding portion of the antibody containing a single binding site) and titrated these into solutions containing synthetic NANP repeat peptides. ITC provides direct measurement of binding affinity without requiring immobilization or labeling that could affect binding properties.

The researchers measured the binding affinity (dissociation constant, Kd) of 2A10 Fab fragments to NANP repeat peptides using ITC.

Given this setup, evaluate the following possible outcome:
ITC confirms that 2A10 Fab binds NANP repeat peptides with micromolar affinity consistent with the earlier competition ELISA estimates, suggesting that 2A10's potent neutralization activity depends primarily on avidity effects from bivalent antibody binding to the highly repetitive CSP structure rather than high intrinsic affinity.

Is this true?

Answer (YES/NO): YES